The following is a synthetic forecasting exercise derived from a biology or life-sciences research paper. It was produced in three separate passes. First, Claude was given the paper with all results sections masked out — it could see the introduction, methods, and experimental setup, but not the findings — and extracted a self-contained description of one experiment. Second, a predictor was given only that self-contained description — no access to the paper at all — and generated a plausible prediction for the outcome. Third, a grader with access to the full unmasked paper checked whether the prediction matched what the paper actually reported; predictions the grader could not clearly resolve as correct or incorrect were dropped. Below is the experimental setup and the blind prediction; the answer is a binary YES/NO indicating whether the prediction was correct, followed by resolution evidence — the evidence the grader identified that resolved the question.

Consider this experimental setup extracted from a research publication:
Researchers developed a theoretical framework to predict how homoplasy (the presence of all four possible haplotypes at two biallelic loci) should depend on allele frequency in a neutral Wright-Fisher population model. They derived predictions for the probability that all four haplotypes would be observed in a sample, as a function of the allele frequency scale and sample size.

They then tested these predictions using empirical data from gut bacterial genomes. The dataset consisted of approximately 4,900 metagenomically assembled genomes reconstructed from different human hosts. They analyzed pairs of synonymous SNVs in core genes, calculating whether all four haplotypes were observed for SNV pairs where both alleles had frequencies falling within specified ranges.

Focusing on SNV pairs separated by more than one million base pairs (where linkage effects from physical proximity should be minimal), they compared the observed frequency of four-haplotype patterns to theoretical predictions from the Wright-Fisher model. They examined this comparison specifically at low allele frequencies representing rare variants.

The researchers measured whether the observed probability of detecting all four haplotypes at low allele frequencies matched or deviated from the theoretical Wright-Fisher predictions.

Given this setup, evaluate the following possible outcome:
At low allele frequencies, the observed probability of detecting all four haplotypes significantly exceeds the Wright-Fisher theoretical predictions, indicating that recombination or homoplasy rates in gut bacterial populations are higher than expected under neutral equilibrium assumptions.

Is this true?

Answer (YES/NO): YES